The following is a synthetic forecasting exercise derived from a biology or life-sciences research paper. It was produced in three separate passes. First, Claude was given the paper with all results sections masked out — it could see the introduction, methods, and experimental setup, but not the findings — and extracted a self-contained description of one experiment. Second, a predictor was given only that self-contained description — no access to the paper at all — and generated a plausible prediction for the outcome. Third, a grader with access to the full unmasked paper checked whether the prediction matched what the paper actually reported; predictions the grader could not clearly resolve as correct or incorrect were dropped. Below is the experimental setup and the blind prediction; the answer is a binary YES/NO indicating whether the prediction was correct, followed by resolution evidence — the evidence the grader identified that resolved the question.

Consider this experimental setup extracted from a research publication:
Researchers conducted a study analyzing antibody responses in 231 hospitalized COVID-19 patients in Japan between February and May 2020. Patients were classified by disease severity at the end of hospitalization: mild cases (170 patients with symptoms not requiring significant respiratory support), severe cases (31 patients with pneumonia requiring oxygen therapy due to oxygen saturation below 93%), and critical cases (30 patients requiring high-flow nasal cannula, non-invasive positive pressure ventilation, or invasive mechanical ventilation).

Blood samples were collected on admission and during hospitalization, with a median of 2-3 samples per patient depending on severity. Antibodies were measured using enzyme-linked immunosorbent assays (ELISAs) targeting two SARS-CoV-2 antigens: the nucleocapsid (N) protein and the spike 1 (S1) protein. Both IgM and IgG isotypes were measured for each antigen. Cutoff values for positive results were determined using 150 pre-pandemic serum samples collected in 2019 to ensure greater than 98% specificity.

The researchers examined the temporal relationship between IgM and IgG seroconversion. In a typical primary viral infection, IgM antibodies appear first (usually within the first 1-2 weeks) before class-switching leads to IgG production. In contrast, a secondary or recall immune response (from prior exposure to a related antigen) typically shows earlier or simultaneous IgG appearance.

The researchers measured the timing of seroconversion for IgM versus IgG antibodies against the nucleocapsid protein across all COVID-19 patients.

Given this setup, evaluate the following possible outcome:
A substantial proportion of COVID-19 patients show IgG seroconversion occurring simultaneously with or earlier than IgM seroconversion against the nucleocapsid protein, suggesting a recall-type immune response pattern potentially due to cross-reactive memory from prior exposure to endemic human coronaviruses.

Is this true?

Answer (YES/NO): YES